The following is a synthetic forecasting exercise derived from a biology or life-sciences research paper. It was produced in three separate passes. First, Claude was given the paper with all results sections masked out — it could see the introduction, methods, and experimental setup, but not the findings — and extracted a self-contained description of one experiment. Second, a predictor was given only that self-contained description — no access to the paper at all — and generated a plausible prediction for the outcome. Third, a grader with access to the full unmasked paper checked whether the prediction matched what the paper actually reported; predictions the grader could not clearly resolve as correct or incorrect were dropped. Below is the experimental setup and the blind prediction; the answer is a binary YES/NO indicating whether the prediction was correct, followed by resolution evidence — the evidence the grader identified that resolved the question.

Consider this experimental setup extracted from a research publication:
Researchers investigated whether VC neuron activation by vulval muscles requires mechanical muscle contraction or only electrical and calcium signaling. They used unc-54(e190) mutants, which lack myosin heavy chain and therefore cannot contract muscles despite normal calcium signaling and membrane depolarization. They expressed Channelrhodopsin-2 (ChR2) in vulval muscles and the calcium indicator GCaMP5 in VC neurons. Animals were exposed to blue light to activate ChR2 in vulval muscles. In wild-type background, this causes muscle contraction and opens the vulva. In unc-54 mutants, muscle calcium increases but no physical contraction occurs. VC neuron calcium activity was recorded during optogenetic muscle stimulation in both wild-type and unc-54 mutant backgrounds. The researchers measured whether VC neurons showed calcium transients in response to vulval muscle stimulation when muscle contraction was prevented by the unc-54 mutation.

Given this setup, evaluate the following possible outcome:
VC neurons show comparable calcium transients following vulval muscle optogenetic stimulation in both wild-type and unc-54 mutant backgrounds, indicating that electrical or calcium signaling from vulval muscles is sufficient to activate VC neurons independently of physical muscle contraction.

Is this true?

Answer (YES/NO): NO